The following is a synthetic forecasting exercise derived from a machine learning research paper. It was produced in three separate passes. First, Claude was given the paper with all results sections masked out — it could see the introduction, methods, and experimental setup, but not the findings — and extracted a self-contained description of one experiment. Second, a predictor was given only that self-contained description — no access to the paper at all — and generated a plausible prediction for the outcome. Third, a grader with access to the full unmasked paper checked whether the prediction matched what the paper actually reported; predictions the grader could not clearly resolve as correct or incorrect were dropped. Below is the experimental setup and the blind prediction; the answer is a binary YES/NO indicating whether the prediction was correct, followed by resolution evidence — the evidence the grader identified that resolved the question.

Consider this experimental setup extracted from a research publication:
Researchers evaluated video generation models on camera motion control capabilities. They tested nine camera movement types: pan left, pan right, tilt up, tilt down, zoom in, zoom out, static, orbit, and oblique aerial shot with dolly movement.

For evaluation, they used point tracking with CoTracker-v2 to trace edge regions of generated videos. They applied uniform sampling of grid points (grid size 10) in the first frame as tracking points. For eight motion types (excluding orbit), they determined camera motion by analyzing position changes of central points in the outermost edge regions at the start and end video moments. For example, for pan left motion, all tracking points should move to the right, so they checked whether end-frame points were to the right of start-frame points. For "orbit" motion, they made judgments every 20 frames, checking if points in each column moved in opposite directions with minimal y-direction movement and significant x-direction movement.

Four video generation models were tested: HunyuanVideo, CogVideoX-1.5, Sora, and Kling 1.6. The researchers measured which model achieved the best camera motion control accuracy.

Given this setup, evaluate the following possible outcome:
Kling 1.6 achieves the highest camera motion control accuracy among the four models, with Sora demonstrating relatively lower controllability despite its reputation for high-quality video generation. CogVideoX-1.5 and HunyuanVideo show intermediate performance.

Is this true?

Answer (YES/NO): YES